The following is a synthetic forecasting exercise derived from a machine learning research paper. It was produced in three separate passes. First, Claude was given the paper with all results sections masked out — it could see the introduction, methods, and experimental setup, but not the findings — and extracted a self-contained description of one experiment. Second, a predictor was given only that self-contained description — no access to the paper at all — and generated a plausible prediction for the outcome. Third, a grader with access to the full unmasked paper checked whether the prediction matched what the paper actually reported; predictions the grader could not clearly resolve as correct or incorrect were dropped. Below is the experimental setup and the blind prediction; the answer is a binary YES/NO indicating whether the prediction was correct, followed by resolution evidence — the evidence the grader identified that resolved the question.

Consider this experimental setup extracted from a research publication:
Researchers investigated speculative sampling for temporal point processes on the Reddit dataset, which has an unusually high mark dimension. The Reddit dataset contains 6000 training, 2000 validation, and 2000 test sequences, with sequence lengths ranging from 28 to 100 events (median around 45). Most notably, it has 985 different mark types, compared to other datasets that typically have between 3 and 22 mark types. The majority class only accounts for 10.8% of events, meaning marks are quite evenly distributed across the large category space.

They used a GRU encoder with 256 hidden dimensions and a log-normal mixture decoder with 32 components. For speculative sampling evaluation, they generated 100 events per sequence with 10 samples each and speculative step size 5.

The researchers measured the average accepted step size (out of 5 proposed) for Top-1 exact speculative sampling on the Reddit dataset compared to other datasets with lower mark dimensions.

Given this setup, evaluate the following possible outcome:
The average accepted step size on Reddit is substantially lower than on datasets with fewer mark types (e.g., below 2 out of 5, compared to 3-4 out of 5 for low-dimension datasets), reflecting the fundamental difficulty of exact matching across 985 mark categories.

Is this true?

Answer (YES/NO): NO